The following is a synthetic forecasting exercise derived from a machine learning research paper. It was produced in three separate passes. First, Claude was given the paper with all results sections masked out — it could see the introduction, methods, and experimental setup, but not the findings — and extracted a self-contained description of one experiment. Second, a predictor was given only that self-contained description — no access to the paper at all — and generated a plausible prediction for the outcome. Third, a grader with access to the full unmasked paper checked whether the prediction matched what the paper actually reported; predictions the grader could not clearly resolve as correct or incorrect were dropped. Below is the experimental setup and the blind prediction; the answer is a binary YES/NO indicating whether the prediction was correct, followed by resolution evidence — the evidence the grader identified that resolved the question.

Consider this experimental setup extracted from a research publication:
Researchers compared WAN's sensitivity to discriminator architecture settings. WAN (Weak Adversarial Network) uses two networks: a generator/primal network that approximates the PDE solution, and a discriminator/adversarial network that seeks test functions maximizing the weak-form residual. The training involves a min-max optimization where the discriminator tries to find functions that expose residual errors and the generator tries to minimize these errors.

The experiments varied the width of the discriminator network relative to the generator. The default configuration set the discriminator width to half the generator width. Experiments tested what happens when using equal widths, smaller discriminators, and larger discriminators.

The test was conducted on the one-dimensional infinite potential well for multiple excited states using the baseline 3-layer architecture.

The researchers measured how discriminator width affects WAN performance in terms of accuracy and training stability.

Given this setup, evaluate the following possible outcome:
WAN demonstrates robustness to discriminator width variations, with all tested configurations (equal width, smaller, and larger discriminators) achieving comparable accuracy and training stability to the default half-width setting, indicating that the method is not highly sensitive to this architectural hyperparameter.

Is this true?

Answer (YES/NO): NO